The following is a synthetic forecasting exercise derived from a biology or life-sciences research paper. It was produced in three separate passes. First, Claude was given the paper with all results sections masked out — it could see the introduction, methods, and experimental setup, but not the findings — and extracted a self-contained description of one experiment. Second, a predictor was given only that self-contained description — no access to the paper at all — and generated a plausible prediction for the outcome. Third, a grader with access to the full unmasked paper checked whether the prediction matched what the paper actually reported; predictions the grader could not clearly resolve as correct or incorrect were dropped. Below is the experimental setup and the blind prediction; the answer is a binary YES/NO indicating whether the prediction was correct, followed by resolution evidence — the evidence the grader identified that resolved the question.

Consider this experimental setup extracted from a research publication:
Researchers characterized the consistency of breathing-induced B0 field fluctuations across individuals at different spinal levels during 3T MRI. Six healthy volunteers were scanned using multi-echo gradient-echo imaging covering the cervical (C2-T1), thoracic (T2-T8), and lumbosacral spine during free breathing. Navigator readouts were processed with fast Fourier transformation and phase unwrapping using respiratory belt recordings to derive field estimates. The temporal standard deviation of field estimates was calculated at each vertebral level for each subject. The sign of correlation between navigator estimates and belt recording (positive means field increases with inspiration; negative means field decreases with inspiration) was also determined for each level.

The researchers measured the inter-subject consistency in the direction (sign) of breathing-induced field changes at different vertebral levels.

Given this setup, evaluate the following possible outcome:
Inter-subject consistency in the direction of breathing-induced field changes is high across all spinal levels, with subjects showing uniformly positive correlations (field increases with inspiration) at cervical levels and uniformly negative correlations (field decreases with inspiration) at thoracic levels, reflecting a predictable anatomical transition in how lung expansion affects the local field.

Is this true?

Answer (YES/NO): YES